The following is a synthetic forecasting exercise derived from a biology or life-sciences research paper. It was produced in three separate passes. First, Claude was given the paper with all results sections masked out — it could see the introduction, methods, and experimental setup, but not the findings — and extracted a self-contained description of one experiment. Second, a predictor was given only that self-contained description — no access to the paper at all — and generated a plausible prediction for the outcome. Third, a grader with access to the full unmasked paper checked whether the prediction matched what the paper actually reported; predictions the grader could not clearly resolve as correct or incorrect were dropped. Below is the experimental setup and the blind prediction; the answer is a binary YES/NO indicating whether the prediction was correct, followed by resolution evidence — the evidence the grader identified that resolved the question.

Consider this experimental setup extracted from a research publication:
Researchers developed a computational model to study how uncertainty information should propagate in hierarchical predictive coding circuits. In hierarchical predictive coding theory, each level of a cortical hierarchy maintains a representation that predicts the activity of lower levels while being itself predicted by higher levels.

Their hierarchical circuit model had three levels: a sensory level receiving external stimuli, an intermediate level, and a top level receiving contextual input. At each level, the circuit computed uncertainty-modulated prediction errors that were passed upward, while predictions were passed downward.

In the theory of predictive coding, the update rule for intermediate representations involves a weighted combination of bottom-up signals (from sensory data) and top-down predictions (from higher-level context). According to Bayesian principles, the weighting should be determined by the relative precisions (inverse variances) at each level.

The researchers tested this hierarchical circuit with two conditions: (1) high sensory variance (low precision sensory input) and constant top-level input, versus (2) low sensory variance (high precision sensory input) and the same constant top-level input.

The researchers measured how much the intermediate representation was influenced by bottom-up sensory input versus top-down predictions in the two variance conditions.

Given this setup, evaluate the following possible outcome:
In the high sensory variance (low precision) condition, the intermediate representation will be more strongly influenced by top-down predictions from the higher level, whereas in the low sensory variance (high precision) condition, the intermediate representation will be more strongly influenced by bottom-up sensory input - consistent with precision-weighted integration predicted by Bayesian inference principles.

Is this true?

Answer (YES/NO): YES